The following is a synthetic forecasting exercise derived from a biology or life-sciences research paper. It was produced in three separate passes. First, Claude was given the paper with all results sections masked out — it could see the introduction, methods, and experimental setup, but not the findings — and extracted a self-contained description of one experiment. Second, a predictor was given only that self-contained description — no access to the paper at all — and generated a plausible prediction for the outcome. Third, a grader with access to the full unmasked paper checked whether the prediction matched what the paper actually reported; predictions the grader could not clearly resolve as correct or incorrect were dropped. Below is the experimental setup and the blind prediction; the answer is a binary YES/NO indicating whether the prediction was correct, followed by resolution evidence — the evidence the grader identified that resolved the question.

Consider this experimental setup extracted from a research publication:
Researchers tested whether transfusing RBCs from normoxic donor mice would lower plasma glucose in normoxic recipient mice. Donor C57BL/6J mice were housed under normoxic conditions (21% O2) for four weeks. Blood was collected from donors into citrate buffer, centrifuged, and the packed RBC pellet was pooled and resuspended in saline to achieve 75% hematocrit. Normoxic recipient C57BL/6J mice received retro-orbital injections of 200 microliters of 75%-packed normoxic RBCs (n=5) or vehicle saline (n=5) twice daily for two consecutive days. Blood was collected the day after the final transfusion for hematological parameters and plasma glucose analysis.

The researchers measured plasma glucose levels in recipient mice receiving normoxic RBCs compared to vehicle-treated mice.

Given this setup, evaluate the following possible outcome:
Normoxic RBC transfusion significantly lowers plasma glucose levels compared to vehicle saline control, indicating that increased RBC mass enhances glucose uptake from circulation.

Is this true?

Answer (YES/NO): YES